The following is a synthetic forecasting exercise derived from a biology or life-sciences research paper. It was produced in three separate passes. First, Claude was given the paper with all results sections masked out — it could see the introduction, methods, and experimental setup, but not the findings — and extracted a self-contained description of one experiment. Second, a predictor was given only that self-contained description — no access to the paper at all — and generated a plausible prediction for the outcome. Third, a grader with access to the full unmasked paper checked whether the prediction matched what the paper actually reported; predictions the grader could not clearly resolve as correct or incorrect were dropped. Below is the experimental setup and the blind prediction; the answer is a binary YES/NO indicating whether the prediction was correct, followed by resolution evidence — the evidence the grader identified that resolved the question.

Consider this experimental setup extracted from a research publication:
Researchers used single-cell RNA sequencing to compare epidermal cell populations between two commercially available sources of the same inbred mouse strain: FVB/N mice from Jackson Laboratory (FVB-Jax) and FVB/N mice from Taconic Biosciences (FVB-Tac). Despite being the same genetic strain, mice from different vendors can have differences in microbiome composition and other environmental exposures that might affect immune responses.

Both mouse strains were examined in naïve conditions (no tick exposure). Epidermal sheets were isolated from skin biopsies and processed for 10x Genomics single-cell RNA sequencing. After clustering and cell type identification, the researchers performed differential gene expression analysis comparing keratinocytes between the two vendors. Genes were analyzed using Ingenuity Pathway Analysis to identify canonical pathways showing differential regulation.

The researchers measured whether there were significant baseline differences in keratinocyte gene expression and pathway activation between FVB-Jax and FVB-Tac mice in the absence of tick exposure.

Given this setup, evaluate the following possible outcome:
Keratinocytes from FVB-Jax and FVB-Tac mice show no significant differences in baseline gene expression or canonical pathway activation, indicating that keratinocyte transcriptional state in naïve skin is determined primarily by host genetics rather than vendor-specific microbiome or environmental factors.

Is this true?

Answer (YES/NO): NO